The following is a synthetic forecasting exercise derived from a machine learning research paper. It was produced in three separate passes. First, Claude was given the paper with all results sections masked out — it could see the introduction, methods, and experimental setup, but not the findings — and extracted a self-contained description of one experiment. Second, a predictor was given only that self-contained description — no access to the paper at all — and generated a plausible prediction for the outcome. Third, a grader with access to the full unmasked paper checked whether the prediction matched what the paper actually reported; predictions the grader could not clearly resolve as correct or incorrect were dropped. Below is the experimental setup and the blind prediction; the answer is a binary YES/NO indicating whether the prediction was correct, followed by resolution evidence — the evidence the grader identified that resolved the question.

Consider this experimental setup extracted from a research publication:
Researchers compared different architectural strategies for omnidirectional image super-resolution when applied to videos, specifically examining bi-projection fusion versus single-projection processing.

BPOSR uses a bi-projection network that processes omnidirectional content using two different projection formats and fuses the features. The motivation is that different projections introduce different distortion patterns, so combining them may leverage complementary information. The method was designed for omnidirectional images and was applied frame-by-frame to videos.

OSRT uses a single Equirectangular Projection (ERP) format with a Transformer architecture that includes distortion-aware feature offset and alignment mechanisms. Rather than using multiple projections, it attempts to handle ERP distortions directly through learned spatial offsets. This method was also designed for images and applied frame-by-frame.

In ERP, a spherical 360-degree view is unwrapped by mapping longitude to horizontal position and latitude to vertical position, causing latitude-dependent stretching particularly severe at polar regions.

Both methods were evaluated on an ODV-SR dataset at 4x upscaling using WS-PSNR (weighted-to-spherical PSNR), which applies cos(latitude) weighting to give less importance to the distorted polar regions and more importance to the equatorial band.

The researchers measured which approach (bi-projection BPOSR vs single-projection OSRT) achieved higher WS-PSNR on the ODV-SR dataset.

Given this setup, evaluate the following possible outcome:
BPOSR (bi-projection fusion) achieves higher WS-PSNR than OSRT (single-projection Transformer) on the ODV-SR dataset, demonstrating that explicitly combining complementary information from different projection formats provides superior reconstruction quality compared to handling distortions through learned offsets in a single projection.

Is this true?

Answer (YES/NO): YES